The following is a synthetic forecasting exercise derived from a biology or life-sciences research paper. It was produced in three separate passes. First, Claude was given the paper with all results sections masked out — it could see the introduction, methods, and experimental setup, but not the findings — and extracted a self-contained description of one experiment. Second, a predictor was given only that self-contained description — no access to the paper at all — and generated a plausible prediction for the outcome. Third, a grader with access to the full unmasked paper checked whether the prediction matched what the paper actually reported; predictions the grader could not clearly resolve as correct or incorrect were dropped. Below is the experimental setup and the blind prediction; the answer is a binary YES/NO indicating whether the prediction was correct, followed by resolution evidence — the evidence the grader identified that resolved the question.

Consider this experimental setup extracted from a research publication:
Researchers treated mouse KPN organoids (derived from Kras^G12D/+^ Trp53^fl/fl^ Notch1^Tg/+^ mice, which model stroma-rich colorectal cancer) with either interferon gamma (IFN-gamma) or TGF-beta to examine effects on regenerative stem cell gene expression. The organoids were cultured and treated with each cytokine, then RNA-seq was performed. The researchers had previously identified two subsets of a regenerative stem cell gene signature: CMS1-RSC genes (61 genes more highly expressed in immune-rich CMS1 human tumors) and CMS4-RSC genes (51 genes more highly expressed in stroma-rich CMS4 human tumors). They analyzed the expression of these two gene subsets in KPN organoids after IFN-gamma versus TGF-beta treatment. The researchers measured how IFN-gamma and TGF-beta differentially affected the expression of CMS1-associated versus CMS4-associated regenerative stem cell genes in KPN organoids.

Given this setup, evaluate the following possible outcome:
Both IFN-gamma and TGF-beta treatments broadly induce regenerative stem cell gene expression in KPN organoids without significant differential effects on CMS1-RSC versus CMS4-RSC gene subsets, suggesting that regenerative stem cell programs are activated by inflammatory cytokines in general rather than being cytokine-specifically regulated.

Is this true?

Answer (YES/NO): NO